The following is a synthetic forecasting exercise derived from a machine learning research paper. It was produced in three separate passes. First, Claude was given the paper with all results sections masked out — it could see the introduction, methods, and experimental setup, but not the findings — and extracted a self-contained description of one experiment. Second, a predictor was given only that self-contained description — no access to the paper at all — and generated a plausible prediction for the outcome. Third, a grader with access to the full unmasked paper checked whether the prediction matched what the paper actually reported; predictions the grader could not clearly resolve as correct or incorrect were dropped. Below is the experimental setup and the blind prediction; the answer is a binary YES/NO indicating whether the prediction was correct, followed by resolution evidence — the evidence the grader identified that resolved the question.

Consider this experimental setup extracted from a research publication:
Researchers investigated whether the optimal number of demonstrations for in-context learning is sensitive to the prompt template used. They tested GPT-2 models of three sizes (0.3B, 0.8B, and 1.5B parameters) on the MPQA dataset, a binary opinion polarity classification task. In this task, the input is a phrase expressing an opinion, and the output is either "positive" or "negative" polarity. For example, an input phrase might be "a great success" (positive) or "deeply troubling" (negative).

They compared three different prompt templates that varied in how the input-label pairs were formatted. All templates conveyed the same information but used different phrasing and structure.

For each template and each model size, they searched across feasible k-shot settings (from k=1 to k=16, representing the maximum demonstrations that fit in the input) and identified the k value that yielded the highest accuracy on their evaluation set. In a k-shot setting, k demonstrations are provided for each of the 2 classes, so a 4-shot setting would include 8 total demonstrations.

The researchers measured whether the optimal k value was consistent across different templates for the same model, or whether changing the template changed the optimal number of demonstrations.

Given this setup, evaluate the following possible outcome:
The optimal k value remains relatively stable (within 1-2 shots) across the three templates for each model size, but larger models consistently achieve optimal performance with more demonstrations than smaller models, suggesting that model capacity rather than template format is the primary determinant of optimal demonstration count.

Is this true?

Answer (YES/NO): NO